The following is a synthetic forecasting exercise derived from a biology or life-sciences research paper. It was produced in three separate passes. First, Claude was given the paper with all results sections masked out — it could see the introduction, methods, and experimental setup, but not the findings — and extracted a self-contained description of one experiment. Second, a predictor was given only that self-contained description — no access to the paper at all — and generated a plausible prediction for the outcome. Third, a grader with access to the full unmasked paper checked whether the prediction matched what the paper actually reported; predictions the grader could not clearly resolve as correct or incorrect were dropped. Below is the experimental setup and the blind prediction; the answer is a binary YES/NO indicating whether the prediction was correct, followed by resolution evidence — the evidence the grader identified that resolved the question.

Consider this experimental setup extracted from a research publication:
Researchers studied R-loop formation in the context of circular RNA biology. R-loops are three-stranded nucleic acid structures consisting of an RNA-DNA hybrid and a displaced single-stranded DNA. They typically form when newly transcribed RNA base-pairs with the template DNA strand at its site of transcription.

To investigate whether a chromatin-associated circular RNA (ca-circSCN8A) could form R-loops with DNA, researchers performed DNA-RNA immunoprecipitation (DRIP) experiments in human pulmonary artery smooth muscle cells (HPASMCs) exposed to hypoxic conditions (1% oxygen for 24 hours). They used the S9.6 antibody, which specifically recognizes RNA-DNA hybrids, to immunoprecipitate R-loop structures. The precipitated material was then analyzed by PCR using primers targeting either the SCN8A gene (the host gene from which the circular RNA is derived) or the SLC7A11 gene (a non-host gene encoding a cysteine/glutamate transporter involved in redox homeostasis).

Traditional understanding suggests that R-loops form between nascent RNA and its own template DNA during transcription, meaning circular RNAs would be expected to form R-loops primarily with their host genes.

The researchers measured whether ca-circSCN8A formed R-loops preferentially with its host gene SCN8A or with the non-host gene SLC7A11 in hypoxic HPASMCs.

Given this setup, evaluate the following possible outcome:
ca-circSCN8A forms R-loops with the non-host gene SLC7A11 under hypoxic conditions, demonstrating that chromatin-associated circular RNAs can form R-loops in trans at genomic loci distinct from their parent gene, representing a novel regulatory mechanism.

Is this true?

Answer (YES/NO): YES